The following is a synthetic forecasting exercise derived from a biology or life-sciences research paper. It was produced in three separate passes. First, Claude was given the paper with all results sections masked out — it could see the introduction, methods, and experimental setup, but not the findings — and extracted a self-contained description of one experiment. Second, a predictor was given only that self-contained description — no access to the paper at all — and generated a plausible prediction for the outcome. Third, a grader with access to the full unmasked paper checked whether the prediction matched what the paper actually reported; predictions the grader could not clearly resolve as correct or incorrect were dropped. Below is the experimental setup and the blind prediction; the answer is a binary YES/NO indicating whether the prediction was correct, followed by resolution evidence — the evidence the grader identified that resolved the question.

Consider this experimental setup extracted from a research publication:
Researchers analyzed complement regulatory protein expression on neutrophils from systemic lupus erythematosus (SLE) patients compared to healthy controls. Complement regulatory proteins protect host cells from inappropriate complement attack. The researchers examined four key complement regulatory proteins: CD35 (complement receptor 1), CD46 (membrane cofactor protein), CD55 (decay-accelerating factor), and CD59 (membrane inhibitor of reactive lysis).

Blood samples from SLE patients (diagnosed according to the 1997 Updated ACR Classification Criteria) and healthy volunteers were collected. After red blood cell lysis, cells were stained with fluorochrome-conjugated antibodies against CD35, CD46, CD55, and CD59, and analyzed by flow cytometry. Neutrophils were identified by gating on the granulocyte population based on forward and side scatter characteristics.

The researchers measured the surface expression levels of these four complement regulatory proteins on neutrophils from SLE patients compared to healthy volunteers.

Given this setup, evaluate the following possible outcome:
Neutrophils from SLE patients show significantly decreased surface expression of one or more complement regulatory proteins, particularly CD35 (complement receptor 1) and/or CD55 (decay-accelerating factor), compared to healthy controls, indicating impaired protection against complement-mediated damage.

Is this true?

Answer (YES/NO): NO